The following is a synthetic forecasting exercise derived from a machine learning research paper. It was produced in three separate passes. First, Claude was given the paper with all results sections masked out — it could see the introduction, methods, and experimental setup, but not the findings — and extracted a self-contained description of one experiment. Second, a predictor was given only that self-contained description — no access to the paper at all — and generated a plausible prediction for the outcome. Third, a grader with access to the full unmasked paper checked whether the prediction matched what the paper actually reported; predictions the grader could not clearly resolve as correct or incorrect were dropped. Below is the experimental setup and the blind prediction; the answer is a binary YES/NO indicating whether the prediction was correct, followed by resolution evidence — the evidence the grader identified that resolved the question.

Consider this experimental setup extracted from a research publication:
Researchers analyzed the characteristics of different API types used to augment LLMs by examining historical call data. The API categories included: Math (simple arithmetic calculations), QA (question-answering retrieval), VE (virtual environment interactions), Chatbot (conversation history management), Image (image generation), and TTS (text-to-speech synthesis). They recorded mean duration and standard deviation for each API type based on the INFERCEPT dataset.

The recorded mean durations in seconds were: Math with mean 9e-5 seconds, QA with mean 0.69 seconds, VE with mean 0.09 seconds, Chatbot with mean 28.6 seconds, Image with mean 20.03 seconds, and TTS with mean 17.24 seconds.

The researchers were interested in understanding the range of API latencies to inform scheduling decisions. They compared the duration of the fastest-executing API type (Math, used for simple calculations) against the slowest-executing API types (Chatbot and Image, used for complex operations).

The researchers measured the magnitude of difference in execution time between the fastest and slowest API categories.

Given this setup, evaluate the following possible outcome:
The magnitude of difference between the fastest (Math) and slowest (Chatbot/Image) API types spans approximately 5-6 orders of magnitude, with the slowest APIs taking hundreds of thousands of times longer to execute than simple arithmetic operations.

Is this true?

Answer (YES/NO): YES